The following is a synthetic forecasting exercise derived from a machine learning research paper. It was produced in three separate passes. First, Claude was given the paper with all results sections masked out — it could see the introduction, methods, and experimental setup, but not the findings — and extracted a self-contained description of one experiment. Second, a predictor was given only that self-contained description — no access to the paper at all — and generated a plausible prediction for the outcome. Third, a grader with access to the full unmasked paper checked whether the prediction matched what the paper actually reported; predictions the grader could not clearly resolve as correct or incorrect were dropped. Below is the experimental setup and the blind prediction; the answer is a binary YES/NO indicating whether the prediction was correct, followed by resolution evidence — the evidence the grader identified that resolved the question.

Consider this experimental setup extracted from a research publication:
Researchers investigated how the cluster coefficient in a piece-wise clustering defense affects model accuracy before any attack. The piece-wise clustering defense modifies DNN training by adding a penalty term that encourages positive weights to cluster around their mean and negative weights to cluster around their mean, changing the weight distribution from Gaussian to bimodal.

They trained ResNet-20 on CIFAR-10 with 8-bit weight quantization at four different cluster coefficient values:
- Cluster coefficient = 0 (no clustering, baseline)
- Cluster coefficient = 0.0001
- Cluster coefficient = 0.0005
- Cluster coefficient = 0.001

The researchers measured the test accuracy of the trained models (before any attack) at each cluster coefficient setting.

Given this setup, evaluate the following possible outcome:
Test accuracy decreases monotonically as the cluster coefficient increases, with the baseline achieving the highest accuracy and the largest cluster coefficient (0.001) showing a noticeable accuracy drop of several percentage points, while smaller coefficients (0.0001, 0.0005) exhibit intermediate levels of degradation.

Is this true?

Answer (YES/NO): NO